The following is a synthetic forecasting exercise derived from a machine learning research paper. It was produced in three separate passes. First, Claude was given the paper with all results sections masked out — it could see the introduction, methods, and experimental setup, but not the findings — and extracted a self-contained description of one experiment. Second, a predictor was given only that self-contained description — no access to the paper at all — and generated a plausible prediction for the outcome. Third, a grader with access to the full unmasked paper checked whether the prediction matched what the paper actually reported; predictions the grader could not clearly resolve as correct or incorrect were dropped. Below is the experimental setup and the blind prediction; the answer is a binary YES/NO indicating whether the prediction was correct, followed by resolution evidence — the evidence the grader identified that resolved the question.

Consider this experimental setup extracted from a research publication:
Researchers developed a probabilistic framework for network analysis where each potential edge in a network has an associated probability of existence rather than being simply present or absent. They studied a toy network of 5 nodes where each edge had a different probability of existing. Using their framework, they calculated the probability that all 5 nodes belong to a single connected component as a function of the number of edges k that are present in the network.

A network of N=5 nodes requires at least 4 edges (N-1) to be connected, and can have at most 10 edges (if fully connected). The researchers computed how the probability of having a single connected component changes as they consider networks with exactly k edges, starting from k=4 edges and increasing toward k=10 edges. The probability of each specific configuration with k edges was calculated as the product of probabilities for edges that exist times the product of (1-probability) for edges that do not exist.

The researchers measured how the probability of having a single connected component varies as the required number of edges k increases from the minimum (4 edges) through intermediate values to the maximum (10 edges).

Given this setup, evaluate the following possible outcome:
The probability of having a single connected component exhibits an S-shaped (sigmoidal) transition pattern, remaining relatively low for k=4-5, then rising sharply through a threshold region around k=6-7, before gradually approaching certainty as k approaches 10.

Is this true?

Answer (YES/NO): NO